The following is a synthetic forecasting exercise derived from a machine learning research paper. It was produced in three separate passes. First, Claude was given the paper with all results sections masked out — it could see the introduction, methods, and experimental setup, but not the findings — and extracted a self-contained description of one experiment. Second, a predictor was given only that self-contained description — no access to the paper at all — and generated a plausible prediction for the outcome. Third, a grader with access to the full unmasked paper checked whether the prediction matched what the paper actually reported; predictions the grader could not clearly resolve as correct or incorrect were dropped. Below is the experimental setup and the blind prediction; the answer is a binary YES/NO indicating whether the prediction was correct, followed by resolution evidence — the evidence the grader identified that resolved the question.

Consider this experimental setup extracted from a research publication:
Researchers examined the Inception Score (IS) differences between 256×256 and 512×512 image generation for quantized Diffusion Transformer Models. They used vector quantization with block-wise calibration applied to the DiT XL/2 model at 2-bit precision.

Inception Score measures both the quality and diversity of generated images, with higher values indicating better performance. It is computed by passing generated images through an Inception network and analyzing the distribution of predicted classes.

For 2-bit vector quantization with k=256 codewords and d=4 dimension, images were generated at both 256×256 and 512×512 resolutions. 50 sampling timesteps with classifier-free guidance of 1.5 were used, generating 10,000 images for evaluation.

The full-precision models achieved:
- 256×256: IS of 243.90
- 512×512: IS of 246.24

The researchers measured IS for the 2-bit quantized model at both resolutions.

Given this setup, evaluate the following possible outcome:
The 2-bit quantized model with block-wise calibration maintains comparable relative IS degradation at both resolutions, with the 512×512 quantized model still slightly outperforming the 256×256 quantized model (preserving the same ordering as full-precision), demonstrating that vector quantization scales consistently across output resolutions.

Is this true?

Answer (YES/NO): NO